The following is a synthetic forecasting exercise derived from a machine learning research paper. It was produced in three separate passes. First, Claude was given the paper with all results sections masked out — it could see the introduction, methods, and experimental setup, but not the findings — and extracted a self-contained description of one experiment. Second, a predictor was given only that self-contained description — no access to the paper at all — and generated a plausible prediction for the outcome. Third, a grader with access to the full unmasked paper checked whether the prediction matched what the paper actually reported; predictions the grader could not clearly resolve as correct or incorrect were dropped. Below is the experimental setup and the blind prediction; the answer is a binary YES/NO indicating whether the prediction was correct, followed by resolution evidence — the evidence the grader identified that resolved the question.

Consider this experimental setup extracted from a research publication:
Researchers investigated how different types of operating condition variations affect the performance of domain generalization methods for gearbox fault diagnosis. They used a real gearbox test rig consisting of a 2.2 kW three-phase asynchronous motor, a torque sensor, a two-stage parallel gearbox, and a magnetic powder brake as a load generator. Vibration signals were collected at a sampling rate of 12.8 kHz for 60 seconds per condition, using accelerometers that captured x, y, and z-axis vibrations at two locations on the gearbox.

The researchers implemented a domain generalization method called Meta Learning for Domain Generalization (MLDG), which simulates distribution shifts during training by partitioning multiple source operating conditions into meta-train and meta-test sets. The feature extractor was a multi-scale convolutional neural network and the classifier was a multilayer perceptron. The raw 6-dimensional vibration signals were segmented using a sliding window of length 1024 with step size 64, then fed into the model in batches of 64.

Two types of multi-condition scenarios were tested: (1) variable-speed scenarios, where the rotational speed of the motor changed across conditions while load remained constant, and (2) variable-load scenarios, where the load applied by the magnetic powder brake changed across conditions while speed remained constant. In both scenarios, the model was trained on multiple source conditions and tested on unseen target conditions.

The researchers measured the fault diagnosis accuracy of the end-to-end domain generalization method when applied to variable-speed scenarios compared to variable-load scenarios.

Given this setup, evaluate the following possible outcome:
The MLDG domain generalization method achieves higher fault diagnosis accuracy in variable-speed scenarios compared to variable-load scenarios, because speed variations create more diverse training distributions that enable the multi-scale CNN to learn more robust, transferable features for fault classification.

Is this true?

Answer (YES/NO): NO